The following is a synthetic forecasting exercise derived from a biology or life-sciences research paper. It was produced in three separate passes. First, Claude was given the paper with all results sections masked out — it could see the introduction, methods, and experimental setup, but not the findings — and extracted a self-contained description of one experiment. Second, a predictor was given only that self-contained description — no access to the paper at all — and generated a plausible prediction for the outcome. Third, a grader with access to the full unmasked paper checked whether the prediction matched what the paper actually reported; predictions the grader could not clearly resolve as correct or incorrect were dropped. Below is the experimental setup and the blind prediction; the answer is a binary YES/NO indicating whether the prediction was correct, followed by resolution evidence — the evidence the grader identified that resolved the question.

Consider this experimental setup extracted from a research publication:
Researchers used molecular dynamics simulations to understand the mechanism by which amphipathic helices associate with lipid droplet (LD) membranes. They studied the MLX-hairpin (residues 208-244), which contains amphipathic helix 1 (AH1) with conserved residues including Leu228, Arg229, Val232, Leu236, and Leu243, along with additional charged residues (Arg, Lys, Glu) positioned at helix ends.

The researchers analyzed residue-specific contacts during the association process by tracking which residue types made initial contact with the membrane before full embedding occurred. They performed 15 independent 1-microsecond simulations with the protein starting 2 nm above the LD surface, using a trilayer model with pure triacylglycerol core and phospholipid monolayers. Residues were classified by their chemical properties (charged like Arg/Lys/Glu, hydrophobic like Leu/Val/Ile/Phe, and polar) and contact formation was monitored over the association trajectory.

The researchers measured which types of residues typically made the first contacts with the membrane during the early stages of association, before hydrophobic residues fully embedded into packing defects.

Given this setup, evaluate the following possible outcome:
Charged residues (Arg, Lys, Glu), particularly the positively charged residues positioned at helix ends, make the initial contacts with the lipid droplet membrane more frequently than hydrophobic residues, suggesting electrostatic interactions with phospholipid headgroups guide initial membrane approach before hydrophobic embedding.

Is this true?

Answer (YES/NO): YES